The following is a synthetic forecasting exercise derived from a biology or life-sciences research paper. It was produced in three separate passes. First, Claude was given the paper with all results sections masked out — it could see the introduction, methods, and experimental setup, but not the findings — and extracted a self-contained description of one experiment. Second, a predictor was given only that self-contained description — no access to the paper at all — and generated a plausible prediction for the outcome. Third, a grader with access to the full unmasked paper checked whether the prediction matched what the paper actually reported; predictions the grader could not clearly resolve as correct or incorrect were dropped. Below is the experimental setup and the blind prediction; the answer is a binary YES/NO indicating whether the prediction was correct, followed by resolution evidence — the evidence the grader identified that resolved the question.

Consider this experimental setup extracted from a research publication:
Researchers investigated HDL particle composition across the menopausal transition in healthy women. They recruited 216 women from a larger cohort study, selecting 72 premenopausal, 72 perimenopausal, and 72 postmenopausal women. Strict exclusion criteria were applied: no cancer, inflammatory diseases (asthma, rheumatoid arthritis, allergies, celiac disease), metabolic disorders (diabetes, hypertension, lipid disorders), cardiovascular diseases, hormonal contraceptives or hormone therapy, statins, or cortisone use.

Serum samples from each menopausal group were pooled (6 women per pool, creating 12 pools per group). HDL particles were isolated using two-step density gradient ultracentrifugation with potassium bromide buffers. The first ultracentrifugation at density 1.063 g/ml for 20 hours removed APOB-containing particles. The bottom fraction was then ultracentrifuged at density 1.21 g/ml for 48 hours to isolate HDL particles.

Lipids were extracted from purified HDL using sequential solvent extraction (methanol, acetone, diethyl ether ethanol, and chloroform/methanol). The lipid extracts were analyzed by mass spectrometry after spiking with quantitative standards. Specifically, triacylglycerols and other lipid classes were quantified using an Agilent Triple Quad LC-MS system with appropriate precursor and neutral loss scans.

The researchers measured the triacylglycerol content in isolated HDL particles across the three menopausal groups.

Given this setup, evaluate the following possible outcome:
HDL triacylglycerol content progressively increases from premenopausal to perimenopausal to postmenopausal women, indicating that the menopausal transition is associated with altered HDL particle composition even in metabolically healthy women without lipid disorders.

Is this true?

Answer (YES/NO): NO